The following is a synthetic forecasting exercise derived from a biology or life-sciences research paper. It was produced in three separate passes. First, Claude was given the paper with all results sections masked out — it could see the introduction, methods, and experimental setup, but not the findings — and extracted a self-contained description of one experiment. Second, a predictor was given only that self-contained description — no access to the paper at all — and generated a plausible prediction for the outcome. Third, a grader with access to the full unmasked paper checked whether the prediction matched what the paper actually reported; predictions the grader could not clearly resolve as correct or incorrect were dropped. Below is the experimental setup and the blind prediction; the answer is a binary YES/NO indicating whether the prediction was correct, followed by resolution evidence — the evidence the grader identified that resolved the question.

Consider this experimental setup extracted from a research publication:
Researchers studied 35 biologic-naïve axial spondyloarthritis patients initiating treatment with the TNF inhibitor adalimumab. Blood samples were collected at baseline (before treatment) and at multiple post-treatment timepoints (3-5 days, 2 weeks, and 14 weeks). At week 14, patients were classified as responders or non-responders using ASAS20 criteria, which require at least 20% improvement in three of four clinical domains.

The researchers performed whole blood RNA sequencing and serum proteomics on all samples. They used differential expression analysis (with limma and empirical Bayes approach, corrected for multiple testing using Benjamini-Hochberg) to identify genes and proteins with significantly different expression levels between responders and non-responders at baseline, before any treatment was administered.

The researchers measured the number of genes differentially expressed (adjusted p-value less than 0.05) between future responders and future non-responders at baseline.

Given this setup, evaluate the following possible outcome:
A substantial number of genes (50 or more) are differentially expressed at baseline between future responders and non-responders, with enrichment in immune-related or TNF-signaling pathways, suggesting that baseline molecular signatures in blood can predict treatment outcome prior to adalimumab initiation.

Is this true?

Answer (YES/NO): YES